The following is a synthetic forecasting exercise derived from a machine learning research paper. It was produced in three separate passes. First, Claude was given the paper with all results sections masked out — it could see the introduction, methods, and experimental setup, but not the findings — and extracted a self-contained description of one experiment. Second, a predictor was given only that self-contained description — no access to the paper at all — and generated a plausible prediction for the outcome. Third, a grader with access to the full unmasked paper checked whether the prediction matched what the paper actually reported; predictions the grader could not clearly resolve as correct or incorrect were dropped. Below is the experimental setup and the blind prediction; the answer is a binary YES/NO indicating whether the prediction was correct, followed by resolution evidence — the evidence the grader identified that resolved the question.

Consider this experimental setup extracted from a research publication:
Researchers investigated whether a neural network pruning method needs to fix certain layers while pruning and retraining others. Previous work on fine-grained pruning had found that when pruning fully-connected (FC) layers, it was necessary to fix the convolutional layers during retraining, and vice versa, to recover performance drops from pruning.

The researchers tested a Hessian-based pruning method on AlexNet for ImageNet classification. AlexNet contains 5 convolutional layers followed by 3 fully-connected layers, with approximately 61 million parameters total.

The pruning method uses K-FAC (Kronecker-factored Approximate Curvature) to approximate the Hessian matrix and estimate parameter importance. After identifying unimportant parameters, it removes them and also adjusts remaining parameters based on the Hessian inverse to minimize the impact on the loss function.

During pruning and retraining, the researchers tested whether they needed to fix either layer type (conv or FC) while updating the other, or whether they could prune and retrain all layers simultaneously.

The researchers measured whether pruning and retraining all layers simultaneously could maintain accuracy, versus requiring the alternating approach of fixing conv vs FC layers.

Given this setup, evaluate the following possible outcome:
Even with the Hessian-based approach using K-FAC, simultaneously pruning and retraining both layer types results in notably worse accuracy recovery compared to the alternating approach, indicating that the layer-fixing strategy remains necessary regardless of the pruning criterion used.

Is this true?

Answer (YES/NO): NO